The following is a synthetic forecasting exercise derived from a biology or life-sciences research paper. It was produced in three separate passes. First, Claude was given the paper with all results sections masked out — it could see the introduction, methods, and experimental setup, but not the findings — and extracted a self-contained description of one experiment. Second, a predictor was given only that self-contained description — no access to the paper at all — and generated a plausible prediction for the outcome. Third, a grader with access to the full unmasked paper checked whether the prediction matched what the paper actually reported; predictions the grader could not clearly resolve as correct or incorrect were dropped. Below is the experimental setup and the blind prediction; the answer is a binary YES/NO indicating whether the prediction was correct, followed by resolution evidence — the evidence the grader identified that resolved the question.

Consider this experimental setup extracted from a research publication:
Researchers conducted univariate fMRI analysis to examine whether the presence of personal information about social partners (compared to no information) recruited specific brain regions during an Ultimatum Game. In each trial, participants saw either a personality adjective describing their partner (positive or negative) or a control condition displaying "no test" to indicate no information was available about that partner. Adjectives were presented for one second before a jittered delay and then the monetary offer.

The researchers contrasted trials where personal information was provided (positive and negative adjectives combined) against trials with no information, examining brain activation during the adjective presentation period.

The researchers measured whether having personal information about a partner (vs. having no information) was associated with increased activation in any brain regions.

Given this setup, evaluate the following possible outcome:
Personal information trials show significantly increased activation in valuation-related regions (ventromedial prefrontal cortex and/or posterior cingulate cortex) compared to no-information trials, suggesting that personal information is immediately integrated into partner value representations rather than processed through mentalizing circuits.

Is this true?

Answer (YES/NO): NO